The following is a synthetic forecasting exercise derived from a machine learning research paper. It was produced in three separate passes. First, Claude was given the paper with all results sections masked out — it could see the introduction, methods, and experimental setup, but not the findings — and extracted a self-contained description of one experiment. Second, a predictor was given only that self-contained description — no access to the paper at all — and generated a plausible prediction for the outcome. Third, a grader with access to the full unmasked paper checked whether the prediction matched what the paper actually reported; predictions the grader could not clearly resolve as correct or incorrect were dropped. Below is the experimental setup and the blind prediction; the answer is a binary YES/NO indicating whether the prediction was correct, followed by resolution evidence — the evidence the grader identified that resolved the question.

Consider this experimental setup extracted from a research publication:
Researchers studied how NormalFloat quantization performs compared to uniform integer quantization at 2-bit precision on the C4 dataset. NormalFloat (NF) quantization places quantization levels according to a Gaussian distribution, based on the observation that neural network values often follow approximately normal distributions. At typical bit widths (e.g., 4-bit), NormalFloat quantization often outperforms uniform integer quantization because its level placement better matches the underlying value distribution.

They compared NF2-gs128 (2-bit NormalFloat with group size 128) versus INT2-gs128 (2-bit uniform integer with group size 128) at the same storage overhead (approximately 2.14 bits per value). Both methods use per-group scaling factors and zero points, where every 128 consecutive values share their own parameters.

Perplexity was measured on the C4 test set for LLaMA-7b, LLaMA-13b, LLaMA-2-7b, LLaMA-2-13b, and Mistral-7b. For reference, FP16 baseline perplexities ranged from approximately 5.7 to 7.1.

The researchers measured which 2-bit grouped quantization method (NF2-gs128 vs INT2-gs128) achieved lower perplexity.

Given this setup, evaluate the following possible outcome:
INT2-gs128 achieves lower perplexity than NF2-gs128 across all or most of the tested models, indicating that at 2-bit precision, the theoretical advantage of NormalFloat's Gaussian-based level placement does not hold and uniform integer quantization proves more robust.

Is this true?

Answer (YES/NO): YES